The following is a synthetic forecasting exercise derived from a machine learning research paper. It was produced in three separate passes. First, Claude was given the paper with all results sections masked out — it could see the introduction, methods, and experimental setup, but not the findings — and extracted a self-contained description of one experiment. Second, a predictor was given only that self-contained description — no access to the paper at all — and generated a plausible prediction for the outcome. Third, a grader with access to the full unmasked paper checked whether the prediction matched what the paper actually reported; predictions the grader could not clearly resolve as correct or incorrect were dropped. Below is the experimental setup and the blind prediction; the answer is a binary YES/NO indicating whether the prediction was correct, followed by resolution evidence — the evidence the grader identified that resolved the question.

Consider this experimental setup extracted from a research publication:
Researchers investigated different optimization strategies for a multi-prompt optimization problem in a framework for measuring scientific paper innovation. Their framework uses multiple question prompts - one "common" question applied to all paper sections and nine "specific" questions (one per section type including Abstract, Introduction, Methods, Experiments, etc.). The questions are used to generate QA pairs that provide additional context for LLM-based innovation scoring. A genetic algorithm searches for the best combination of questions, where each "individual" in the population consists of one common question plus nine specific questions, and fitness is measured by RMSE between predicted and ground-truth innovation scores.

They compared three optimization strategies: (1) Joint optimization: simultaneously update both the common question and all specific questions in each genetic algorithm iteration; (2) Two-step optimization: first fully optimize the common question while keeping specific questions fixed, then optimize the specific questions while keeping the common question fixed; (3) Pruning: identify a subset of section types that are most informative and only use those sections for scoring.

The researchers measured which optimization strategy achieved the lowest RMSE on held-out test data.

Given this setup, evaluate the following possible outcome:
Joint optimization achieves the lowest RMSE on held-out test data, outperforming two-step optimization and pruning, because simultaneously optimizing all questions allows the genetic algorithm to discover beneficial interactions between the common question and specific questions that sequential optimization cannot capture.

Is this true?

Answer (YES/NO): NO